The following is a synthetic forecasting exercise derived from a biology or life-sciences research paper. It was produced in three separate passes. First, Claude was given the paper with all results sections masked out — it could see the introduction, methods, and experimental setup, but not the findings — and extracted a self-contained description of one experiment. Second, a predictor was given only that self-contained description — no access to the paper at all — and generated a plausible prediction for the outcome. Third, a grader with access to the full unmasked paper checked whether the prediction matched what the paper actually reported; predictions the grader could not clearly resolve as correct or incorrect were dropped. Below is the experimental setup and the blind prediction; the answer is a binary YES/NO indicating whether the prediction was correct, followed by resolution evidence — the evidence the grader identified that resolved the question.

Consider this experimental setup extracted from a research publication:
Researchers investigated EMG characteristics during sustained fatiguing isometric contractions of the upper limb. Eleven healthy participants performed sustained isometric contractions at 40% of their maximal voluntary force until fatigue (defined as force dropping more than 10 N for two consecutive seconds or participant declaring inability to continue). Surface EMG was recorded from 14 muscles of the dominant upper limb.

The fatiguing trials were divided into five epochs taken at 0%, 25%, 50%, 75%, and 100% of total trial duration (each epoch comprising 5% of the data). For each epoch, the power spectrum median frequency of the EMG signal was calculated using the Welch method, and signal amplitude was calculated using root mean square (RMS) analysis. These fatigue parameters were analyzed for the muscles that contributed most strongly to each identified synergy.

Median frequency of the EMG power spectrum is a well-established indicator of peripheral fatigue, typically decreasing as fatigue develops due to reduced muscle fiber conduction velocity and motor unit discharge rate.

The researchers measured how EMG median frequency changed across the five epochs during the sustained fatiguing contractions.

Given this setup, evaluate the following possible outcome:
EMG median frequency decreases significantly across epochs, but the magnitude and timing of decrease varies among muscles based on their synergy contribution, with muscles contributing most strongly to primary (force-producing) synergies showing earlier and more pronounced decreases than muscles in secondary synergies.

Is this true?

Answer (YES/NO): NO